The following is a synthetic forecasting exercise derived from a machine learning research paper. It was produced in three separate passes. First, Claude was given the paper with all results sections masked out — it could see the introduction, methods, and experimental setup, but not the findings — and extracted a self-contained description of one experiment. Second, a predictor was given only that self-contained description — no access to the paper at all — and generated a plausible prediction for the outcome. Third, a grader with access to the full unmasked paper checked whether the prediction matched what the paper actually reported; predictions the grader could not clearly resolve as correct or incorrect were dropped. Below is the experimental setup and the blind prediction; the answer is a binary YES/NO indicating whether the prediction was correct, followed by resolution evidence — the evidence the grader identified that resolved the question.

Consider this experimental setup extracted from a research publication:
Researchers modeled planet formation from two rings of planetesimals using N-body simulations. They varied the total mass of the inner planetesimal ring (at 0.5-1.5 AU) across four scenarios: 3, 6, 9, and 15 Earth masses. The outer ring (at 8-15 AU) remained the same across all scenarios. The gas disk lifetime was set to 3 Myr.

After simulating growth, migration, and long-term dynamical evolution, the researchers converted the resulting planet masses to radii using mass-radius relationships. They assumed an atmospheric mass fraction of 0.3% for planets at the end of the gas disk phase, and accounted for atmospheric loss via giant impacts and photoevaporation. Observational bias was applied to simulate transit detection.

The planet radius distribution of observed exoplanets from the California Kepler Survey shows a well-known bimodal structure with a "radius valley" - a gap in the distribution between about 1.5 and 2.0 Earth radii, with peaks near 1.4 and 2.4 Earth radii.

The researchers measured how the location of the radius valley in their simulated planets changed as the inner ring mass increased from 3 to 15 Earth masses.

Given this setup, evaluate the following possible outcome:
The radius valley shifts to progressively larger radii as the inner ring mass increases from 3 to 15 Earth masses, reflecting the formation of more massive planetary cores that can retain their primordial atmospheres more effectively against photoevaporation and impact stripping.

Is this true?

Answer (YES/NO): YES